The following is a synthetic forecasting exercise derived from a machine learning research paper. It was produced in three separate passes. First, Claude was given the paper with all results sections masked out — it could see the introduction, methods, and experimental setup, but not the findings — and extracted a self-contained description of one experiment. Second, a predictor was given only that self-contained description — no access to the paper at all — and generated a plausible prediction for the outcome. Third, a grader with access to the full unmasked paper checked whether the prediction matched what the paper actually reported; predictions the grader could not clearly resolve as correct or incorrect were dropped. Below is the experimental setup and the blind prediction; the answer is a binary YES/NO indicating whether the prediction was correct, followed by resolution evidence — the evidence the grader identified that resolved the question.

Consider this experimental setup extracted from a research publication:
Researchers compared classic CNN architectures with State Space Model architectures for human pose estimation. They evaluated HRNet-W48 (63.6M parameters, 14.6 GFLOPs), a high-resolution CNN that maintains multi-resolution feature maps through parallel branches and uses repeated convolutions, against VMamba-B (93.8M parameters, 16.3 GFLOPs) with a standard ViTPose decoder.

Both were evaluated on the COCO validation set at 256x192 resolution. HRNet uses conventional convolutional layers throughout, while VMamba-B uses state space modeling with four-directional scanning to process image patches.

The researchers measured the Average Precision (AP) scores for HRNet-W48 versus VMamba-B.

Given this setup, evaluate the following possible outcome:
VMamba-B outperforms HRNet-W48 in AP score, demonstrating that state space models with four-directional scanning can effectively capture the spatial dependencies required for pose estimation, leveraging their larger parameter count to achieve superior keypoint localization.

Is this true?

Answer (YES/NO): NO